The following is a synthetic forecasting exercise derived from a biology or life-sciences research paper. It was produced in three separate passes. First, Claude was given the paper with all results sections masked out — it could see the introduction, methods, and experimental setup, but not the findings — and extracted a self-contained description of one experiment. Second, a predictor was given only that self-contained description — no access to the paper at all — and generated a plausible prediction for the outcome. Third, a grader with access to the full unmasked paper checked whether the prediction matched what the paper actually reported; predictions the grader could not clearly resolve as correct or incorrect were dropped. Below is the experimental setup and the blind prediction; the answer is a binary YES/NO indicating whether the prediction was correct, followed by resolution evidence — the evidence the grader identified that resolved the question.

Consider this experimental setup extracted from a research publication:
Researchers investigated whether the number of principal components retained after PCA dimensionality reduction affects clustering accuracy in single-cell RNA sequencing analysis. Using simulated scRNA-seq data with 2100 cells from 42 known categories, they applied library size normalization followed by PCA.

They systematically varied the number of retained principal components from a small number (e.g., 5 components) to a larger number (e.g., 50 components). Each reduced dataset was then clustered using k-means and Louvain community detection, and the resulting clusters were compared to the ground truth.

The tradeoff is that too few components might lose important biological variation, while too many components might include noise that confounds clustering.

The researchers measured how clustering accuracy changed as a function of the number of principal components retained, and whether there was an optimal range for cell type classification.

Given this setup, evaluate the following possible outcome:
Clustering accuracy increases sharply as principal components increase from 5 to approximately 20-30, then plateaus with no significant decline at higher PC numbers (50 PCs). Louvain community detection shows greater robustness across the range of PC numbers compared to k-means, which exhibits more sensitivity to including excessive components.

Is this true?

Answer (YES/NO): NO